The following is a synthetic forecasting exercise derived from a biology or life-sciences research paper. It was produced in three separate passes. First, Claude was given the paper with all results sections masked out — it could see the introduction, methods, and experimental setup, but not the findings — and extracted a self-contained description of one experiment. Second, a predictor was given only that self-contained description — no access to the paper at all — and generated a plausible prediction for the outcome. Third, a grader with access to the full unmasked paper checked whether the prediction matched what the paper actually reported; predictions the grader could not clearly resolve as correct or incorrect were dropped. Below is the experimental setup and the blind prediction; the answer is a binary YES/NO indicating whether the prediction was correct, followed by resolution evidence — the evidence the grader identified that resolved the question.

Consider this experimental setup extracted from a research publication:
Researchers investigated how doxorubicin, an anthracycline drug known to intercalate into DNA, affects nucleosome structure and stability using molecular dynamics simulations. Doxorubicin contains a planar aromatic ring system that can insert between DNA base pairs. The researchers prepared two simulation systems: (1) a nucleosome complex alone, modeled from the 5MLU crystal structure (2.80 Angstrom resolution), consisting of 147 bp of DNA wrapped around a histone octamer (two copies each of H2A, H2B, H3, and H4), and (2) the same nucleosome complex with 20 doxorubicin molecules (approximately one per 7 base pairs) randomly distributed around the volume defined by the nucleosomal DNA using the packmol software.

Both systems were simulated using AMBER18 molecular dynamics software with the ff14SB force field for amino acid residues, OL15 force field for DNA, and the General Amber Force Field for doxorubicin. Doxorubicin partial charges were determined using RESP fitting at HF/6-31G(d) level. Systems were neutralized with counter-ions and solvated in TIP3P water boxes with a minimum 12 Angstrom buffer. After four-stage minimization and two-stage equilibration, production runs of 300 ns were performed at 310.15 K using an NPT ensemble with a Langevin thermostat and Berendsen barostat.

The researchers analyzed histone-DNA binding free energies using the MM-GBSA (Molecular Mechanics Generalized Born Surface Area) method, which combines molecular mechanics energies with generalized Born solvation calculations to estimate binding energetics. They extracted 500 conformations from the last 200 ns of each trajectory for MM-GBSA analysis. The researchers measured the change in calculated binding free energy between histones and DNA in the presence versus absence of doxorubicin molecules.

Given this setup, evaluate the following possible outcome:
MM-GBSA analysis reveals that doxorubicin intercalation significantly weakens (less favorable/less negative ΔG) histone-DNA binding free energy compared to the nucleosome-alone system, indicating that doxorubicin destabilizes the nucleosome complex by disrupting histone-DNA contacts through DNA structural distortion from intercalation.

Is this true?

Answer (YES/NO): YES